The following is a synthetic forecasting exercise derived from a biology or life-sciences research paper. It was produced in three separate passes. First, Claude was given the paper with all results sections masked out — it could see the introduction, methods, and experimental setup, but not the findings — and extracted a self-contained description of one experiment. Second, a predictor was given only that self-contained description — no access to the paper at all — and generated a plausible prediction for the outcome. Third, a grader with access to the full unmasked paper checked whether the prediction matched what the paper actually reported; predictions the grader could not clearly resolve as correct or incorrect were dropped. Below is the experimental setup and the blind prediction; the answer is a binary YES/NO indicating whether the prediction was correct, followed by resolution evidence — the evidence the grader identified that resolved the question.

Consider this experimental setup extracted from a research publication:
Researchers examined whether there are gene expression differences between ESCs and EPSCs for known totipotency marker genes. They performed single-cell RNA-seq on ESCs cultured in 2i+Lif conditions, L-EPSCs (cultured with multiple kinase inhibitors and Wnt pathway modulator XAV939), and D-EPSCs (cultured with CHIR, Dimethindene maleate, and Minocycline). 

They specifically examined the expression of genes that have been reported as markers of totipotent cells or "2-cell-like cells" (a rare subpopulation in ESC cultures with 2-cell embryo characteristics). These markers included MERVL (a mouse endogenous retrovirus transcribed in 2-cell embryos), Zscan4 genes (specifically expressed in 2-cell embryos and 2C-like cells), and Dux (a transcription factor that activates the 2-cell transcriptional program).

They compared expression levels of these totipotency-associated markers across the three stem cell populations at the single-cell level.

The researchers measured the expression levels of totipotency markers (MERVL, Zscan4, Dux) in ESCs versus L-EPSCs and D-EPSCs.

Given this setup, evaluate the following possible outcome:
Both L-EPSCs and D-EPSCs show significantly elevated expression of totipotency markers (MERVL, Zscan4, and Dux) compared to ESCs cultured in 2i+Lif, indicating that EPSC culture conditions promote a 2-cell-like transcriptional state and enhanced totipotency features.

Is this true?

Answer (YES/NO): NO